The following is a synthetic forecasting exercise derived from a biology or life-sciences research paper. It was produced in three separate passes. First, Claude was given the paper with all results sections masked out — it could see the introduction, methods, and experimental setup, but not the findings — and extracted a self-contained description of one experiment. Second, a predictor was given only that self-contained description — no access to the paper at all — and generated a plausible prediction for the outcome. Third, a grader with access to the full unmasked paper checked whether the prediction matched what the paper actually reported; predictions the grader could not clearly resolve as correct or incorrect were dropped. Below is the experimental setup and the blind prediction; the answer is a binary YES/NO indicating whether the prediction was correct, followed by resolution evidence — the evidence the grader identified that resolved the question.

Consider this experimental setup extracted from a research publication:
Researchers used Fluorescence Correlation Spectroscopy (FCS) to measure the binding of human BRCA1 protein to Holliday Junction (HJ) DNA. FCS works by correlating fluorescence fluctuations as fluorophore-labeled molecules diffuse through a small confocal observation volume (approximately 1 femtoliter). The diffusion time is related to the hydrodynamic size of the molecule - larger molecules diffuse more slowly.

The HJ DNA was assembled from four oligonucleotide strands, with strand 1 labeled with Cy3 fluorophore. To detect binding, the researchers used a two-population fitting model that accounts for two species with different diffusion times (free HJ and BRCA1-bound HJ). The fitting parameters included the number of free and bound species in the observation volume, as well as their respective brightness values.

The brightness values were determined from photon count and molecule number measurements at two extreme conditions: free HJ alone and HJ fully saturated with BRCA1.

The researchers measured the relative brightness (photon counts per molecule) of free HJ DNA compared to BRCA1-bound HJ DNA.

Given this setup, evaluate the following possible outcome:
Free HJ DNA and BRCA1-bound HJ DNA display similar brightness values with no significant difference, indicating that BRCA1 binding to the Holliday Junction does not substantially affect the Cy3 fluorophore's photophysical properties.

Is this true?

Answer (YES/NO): NO